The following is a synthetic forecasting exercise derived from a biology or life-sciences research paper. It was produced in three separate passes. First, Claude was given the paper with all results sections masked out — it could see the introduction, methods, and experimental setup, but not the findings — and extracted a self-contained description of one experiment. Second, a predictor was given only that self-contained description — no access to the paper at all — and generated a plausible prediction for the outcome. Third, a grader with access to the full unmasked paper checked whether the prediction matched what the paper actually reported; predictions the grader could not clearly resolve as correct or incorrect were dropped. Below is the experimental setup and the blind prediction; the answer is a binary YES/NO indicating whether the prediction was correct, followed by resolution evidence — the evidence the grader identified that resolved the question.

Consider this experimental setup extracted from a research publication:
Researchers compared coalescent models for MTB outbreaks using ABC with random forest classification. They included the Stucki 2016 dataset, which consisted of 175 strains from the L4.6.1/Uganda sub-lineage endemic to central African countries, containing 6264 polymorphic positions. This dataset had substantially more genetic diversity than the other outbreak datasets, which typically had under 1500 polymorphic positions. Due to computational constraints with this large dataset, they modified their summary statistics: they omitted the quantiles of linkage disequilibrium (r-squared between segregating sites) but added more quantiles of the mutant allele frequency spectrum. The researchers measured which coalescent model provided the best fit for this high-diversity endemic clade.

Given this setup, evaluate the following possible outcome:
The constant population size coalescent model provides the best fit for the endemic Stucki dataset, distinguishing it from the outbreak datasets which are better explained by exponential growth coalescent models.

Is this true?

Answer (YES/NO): NO